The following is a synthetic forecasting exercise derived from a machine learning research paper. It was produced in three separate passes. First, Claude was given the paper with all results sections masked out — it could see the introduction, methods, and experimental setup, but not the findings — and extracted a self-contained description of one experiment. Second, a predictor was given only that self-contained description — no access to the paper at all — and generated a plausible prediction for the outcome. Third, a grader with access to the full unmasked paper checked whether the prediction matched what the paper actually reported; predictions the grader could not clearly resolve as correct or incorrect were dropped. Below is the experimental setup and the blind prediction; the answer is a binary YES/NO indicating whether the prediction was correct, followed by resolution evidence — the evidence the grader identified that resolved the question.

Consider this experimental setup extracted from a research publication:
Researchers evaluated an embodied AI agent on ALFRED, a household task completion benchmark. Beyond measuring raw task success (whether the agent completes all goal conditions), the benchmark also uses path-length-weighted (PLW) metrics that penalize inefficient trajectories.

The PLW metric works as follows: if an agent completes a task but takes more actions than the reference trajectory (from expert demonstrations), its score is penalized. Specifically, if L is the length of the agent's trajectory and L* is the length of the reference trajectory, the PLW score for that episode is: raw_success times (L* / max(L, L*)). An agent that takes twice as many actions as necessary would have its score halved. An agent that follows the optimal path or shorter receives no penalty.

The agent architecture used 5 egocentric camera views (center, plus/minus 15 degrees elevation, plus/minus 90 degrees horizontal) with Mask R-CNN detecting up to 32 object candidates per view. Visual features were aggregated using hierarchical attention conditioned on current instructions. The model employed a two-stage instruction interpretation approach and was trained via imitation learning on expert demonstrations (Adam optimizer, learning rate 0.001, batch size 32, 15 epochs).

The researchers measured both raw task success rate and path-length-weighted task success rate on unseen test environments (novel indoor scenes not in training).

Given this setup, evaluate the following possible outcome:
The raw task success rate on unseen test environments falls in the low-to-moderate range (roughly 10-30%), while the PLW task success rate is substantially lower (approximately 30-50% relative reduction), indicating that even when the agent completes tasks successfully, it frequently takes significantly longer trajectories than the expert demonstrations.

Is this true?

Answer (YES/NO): NO